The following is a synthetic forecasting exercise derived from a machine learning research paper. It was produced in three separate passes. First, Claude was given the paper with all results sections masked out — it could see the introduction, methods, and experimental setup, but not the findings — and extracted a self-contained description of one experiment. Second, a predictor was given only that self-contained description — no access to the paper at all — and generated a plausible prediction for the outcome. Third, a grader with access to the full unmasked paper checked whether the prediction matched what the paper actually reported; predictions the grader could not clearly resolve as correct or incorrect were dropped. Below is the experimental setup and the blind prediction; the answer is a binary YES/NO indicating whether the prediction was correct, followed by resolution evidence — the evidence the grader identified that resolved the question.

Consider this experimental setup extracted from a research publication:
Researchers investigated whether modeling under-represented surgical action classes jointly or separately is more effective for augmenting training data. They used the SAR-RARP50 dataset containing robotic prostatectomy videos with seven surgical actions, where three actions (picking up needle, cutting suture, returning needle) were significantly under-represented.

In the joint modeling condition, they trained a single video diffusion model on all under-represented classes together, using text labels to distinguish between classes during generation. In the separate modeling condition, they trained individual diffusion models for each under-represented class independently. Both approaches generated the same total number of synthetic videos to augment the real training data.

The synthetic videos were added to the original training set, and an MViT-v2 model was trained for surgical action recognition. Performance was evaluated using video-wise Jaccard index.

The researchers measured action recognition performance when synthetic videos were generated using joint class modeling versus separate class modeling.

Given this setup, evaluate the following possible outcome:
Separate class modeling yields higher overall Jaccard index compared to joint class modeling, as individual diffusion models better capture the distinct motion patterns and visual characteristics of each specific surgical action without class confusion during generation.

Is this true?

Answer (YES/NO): NO